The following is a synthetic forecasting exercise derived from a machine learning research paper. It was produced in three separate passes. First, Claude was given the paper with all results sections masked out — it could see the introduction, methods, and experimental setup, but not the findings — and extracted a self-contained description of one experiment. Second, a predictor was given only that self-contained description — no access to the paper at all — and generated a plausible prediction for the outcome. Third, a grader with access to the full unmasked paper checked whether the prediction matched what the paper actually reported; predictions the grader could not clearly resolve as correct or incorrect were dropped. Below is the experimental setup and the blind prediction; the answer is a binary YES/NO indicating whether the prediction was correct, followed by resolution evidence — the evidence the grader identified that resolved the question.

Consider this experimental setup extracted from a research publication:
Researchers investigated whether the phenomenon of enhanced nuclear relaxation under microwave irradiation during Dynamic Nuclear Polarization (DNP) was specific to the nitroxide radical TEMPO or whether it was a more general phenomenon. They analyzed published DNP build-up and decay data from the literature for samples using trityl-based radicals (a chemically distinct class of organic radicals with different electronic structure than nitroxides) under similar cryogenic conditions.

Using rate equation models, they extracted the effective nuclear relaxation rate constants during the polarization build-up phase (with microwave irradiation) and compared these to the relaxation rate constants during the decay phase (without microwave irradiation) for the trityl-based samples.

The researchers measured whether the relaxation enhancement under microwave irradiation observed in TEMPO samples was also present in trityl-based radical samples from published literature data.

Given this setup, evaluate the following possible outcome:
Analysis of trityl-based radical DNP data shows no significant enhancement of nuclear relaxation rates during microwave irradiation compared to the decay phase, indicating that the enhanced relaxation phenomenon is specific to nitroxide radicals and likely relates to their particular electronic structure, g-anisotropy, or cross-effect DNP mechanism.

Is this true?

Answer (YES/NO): NO